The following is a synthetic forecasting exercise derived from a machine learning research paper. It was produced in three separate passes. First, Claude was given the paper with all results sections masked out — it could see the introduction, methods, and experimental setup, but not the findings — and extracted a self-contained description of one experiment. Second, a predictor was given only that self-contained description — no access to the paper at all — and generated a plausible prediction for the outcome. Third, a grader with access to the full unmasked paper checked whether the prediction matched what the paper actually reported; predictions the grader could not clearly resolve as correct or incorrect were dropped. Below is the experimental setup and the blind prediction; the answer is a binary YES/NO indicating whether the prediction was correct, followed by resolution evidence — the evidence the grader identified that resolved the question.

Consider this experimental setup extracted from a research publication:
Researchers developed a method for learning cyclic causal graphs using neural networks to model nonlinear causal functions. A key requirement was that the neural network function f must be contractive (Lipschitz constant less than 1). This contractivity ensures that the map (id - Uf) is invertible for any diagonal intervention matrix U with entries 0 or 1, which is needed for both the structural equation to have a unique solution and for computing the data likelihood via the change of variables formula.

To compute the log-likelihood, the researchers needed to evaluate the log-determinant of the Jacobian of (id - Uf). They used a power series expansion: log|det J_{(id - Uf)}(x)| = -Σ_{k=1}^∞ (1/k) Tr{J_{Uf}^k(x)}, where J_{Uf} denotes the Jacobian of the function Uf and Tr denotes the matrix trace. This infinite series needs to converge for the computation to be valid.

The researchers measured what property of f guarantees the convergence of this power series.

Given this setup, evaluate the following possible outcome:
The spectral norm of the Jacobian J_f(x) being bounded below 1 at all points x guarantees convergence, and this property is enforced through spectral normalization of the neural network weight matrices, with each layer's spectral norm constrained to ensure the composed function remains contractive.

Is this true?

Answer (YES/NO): NO